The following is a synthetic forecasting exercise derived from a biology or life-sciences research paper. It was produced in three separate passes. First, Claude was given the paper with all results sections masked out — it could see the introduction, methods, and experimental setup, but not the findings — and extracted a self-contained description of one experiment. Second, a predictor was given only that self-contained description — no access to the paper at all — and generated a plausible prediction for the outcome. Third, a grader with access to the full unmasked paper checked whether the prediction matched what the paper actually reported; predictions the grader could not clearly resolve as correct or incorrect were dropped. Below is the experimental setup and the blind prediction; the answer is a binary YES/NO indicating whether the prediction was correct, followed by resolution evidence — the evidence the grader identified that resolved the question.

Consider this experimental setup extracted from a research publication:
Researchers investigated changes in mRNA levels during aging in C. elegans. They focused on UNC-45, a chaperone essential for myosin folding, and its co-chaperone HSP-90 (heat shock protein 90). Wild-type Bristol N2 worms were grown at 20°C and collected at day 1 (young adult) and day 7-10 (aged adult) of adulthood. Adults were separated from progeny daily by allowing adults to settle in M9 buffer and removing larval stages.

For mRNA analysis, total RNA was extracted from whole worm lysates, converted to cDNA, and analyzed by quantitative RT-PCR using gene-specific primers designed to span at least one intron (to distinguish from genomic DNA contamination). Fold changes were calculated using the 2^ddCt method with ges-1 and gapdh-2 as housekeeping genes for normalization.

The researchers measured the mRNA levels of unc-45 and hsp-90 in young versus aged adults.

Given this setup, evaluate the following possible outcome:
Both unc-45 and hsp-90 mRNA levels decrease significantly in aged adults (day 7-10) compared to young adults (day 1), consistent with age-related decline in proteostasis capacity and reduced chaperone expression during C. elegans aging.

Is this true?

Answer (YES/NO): YES